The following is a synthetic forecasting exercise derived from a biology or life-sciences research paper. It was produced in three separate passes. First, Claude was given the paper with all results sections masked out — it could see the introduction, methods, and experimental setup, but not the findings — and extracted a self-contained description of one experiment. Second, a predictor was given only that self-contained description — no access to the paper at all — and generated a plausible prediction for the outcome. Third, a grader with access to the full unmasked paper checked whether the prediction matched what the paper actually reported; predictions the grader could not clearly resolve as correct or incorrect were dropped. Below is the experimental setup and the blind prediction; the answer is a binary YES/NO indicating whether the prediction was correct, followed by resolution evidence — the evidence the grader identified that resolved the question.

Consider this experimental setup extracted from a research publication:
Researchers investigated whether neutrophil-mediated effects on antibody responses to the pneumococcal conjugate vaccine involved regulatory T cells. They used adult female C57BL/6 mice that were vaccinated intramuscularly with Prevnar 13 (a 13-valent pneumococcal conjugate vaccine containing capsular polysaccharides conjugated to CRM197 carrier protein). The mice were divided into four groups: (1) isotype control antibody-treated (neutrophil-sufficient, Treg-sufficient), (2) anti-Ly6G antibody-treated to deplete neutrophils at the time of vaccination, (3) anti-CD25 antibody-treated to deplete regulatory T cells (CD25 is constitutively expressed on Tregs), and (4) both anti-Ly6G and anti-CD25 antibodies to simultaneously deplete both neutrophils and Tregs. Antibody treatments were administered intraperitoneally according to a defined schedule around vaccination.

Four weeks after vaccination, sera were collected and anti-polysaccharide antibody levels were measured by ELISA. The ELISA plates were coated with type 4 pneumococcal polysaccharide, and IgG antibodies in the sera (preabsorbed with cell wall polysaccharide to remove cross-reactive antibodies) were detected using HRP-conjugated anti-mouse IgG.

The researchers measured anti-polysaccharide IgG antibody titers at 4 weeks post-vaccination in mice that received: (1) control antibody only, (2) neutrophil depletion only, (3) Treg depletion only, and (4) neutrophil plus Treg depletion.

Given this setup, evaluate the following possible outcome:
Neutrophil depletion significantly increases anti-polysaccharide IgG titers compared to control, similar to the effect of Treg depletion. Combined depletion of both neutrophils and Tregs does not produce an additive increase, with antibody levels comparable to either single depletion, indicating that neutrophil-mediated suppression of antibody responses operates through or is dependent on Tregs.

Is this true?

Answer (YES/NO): NO